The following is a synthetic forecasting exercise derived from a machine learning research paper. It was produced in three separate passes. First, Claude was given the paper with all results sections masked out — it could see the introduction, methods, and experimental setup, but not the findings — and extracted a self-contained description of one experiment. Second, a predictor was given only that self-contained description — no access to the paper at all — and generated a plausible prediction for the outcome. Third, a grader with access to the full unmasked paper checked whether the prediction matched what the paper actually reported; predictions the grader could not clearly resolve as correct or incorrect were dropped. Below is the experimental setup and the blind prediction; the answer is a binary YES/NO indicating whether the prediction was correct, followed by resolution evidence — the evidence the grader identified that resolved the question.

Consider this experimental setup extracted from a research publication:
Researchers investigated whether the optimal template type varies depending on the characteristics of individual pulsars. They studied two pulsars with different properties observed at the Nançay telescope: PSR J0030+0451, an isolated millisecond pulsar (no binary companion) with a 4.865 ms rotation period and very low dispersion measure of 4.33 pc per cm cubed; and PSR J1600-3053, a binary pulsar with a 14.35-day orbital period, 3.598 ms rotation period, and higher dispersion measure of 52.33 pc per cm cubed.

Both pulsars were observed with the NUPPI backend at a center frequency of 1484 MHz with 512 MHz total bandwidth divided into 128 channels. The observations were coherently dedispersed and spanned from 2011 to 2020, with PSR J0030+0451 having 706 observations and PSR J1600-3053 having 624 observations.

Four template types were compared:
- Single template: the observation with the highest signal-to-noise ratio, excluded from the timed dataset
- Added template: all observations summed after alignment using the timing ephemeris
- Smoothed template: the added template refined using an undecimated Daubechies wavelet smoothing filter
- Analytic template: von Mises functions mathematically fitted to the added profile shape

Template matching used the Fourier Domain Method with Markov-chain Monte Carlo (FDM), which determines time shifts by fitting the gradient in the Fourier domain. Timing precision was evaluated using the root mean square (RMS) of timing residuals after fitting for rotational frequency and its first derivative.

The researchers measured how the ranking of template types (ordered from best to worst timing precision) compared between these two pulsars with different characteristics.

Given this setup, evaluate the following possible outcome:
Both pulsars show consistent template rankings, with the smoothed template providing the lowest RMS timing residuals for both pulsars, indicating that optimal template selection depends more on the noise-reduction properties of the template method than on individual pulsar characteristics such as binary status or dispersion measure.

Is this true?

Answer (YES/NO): NO